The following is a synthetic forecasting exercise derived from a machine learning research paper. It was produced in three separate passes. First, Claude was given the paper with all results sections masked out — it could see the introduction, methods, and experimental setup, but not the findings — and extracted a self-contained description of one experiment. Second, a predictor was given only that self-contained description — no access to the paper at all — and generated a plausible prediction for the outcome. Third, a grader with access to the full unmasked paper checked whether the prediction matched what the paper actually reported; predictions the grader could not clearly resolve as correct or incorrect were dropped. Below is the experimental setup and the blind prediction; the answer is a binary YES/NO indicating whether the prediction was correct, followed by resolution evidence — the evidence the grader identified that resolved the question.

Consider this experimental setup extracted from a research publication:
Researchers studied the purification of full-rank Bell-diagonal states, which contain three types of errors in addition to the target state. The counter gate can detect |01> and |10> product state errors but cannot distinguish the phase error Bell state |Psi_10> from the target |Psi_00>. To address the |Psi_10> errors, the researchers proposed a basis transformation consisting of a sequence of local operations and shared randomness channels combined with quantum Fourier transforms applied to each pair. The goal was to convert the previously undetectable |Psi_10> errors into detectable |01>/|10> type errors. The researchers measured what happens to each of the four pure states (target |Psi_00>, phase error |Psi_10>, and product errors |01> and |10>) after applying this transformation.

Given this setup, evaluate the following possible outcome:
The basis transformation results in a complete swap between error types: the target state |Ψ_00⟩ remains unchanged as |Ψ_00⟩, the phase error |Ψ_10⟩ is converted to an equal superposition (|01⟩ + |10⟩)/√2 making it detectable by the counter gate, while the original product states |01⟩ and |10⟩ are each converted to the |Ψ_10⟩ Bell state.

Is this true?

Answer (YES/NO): NO